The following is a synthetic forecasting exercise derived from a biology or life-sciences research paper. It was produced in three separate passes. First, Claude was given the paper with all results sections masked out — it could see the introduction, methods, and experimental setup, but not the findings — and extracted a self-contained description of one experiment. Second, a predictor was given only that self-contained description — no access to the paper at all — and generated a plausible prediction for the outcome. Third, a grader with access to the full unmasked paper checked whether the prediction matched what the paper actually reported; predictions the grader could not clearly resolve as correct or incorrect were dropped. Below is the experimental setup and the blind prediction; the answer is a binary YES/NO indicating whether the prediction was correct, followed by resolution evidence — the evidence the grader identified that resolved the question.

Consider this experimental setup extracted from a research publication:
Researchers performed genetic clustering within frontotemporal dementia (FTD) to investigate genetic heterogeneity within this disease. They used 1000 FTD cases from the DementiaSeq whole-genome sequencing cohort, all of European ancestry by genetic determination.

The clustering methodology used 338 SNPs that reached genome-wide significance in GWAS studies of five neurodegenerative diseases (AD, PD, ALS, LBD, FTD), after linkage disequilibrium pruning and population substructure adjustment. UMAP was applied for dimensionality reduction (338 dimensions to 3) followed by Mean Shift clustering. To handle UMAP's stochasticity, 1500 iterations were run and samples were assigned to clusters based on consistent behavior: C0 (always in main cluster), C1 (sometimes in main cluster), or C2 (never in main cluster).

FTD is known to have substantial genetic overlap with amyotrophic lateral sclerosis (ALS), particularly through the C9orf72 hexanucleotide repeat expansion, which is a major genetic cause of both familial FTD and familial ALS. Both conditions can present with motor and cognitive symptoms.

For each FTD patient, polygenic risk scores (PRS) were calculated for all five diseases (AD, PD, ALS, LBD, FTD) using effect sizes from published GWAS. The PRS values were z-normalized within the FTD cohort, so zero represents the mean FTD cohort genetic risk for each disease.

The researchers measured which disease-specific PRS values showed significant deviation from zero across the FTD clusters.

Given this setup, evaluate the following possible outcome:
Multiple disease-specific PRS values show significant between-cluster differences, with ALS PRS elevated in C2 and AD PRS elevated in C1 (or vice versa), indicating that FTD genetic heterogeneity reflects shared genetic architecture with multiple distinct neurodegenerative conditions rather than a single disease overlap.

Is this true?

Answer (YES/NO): NO